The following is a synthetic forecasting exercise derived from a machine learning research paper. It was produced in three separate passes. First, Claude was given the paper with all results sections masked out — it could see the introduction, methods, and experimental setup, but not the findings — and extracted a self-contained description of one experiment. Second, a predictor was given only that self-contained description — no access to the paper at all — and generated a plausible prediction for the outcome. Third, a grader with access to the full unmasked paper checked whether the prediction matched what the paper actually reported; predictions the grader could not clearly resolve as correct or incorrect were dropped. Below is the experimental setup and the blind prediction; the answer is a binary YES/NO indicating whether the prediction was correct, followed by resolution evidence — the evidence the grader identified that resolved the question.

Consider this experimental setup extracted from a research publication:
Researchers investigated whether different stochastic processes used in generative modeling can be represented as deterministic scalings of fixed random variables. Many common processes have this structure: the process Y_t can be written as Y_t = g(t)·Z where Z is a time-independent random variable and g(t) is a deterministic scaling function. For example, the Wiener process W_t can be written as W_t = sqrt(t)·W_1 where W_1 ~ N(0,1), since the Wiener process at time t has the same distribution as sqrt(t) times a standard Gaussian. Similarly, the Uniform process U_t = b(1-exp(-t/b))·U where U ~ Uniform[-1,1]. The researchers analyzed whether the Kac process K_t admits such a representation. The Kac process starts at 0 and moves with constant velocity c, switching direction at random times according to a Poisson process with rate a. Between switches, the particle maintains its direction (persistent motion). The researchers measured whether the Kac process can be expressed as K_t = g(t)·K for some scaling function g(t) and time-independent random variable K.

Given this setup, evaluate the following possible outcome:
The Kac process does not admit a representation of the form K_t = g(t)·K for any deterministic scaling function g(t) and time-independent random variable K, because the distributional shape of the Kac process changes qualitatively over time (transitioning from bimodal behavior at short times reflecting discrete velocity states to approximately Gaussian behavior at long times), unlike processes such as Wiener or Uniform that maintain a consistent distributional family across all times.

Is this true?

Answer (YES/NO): NO